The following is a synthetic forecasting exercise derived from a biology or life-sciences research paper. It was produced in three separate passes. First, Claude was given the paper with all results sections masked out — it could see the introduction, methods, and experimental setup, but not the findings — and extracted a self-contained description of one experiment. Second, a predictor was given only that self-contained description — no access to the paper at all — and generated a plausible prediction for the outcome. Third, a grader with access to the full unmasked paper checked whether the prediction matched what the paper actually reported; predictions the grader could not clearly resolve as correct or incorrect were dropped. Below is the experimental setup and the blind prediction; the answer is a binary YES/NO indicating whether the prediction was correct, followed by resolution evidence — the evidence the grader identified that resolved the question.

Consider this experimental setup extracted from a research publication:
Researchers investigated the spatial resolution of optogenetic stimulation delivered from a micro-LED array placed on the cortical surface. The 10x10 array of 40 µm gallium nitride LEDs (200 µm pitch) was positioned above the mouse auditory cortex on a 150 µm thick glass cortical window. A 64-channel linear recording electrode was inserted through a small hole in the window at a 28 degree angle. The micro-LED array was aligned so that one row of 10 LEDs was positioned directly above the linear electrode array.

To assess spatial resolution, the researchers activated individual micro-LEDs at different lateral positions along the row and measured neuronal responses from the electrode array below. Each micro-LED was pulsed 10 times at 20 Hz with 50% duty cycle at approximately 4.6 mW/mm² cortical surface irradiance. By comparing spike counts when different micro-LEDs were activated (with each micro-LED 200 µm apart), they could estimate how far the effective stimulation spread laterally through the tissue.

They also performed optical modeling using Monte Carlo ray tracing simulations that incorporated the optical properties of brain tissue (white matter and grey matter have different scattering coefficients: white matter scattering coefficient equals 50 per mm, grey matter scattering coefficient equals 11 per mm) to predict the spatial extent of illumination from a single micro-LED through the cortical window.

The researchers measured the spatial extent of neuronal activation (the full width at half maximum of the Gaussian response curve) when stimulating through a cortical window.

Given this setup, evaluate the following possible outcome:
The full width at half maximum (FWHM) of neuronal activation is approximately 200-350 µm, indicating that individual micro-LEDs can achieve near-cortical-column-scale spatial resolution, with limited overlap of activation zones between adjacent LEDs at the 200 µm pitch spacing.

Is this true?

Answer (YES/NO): NO